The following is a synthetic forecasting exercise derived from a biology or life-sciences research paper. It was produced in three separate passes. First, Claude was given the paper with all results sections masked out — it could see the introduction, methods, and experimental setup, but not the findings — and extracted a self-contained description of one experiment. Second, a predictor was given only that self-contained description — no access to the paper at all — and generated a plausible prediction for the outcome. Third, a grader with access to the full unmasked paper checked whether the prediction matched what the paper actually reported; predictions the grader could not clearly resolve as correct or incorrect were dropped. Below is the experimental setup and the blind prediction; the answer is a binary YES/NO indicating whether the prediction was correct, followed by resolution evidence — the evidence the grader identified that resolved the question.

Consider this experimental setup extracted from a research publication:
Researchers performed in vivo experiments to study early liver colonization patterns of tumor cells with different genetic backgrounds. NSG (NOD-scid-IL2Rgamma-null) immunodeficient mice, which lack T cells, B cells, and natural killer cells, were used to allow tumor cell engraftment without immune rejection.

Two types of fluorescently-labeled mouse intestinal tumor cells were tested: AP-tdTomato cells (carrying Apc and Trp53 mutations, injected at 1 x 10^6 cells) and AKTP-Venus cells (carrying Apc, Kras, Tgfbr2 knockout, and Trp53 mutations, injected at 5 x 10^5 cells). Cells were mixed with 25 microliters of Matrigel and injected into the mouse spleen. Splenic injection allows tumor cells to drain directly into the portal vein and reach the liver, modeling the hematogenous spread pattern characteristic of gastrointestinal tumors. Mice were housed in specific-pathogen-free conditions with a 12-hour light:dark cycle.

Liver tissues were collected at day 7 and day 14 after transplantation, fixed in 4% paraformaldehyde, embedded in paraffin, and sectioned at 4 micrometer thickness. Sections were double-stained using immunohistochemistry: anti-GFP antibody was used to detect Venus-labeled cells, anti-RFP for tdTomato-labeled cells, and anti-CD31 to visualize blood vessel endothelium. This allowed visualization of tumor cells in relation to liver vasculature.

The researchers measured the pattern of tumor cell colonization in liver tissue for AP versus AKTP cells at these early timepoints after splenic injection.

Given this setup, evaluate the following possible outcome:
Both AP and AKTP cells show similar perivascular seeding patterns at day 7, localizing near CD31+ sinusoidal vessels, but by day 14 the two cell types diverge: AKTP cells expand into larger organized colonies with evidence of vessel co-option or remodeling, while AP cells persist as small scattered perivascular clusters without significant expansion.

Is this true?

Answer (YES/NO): NO